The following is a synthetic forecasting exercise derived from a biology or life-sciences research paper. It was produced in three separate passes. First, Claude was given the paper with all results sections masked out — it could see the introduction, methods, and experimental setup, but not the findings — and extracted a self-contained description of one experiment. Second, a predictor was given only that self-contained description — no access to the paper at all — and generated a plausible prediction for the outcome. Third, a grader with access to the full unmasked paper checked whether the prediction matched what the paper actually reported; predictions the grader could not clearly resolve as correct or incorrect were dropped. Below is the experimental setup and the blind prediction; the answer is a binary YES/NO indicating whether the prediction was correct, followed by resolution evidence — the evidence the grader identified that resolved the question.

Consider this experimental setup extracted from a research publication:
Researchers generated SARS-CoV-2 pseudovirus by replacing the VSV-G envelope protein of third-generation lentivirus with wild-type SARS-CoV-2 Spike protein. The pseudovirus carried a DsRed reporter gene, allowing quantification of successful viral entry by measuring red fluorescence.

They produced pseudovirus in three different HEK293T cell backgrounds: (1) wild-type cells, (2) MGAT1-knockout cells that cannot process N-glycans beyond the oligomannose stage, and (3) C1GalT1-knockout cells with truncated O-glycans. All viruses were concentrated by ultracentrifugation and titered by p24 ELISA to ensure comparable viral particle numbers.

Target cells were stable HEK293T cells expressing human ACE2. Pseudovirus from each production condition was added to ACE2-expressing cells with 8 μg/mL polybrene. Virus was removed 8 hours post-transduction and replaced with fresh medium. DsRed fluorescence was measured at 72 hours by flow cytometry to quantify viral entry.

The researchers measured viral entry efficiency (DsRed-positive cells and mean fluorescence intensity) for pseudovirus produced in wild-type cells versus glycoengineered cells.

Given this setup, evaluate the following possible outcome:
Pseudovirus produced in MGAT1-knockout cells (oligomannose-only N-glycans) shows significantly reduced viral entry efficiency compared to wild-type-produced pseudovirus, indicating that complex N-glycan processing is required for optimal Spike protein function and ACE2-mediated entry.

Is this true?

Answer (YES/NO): YES